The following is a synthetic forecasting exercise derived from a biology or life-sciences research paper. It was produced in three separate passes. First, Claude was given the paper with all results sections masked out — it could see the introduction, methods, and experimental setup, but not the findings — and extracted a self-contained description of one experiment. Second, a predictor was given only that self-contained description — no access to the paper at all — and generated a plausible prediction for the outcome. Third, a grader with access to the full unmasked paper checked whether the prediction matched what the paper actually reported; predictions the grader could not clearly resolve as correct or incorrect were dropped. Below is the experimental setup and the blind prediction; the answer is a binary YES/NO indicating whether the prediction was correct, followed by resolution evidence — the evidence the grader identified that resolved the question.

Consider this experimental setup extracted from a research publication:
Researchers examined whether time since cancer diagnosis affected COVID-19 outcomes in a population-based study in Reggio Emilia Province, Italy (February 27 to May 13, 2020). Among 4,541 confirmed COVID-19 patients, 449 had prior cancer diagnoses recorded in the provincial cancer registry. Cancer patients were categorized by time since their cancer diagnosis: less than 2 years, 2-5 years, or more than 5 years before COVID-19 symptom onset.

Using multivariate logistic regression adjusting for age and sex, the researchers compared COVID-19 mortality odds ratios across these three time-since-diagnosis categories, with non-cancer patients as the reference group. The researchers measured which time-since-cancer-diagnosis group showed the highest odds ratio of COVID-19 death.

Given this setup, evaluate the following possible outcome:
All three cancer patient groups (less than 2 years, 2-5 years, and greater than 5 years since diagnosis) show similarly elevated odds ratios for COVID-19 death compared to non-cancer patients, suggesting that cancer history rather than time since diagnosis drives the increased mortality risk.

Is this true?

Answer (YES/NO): NO